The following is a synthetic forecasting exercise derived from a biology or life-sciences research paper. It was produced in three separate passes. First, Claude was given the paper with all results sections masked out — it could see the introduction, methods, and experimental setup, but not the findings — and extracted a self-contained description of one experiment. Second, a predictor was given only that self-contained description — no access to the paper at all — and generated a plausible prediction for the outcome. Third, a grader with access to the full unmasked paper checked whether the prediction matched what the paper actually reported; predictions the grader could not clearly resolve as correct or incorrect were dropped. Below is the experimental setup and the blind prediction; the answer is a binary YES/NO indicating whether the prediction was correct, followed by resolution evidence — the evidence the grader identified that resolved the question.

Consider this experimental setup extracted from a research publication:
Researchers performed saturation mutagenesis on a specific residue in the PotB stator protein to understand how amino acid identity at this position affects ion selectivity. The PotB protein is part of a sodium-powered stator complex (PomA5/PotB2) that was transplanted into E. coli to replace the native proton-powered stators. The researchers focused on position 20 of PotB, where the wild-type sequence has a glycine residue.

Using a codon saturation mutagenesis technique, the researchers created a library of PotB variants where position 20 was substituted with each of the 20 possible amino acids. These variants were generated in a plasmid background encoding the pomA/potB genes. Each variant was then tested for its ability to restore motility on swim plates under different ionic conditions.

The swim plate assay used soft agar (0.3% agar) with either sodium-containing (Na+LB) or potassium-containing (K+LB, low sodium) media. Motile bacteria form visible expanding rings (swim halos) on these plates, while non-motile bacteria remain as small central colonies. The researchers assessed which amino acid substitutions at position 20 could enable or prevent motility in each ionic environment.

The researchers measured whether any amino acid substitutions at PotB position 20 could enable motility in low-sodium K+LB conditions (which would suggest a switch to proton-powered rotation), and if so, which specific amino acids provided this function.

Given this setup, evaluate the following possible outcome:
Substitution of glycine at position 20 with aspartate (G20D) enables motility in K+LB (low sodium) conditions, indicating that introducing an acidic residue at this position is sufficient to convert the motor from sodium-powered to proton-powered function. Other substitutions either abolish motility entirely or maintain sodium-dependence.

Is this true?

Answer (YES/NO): NO